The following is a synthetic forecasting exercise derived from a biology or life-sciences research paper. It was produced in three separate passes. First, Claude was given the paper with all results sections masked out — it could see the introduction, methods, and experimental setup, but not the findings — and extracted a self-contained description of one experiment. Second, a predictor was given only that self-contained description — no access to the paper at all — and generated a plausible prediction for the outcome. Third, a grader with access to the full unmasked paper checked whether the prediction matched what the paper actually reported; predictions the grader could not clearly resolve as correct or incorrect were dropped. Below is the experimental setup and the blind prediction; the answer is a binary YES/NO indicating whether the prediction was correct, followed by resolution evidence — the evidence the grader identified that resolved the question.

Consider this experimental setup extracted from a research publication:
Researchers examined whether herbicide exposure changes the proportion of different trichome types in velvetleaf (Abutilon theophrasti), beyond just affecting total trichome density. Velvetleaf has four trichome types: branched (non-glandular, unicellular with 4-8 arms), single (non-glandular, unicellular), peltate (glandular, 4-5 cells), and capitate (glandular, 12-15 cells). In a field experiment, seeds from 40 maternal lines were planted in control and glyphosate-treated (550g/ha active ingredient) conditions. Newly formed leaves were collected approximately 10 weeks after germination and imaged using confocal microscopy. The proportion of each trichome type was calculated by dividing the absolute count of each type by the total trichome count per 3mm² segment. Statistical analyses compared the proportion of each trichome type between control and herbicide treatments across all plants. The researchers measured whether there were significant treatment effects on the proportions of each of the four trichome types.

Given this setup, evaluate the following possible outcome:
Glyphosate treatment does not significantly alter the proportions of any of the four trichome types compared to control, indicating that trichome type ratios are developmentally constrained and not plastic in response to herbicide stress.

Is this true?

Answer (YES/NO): NO